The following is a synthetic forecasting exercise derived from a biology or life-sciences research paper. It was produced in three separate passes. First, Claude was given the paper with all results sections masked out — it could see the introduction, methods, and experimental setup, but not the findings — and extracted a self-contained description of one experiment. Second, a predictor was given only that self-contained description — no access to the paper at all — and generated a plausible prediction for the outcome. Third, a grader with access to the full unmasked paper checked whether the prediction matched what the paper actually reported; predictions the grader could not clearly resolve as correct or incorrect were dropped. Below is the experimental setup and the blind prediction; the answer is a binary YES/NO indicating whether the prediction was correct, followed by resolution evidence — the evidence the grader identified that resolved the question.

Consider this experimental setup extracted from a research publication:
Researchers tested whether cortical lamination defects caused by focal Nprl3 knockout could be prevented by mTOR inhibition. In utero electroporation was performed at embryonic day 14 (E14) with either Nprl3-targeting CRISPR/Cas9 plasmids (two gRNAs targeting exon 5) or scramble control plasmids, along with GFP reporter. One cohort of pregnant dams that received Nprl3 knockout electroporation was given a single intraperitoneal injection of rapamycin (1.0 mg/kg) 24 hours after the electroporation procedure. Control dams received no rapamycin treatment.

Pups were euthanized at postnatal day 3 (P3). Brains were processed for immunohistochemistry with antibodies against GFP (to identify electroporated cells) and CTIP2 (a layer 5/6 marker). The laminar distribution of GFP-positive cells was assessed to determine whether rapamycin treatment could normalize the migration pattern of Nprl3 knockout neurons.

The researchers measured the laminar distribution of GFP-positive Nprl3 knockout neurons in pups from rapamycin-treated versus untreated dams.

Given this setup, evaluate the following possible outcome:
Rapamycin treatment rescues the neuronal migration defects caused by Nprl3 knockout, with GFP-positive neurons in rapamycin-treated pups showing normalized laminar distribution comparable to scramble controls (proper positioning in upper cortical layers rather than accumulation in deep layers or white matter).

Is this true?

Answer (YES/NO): YES